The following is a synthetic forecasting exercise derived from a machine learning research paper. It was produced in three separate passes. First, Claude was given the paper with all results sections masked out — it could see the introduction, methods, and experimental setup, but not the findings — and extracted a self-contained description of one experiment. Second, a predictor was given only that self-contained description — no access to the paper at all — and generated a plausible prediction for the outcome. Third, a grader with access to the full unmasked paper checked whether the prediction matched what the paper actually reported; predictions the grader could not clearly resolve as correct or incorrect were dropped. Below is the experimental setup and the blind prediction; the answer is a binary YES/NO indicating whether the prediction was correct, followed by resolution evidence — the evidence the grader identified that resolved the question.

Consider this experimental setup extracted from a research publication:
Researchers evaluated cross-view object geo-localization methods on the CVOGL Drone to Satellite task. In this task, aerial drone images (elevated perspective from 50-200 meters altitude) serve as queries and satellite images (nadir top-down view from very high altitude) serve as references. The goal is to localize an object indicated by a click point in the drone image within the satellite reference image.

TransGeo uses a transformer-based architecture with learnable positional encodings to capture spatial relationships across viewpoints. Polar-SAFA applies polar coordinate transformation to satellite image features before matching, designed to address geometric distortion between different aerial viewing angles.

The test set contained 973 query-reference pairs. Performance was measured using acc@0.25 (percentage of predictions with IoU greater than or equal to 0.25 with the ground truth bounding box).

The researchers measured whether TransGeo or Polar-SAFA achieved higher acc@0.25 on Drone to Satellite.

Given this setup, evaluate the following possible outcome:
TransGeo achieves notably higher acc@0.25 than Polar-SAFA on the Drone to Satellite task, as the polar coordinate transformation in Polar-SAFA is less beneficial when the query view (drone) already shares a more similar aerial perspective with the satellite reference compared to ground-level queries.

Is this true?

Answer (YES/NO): NO